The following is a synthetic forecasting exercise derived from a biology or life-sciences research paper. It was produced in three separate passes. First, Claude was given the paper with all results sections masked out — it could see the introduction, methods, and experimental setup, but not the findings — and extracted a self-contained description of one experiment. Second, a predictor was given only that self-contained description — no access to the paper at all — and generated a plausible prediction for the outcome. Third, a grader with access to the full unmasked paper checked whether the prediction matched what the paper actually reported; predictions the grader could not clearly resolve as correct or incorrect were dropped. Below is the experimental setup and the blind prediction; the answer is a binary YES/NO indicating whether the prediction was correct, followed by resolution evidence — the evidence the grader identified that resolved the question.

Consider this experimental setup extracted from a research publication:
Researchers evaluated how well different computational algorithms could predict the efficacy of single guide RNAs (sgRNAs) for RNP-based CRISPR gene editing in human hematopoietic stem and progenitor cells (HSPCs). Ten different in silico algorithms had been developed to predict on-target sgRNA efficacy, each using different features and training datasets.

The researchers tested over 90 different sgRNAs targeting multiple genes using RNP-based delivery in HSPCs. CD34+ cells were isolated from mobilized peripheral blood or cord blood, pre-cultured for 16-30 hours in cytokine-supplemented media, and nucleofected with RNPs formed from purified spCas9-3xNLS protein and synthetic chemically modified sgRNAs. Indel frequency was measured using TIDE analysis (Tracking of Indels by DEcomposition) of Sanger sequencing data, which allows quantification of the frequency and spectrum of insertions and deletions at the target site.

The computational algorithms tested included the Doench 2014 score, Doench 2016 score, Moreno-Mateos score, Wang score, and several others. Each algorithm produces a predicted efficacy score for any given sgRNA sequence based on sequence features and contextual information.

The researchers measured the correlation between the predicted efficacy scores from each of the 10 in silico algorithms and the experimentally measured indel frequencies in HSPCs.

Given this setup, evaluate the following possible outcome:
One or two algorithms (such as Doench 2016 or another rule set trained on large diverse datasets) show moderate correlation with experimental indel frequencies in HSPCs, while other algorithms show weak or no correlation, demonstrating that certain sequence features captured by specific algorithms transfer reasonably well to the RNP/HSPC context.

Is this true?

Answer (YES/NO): NO